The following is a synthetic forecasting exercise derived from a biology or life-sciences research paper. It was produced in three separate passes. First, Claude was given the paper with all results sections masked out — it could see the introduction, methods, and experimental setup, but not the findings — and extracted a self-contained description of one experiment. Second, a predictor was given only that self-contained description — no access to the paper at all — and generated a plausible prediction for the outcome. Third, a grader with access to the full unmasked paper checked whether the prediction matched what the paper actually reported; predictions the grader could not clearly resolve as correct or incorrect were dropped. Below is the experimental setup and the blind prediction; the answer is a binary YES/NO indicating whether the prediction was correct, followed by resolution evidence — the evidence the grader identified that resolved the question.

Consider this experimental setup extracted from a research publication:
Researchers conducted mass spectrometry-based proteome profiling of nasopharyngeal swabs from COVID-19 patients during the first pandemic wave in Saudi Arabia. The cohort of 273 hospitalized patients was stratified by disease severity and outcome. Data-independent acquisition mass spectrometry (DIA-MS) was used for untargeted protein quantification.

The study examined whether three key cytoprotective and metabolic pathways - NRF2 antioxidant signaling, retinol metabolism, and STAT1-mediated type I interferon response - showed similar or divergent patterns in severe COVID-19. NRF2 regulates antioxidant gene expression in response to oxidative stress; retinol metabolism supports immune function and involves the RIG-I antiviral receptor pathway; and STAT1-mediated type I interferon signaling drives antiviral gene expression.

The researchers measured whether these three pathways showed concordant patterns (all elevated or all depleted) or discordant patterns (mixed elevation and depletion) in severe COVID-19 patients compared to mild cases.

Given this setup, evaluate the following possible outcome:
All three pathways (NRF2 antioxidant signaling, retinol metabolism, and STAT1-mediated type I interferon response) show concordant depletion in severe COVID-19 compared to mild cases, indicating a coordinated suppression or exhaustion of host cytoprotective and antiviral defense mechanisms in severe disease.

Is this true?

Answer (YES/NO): YES